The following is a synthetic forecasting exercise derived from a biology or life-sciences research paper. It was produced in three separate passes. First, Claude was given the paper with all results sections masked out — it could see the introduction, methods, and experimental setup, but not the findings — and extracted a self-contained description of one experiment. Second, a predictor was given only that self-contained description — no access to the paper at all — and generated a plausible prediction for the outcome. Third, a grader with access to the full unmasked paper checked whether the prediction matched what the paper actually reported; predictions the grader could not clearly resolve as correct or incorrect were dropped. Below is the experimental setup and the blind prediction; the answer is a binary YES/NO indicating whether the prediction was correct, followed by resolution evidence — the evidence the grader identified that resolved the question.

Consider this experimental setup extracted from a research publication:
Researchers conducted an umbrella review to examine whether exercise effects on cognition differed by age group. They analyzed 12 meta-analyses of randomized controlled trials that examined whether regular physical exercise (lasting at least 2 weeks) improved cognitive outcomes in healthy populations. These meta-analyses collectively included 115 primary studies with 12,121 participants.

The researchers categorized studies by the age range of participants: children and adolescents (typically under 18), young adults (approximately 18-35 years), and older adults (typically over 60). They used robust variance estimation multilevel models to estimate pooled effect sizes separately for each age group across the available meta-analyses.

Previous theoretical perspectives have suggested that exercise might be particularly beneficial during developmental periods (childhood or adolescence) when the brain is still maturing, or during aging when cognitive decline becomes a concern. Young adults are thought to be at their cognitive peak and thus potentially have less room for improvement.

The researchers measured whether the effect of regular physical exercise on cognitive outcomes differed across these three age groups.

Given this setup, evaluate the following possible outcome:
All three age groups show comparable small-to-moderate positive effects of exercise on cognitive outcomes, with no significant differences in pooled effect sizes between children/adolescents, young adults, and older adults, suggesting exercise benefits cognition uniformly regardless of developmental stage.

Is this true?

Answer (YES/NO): YES